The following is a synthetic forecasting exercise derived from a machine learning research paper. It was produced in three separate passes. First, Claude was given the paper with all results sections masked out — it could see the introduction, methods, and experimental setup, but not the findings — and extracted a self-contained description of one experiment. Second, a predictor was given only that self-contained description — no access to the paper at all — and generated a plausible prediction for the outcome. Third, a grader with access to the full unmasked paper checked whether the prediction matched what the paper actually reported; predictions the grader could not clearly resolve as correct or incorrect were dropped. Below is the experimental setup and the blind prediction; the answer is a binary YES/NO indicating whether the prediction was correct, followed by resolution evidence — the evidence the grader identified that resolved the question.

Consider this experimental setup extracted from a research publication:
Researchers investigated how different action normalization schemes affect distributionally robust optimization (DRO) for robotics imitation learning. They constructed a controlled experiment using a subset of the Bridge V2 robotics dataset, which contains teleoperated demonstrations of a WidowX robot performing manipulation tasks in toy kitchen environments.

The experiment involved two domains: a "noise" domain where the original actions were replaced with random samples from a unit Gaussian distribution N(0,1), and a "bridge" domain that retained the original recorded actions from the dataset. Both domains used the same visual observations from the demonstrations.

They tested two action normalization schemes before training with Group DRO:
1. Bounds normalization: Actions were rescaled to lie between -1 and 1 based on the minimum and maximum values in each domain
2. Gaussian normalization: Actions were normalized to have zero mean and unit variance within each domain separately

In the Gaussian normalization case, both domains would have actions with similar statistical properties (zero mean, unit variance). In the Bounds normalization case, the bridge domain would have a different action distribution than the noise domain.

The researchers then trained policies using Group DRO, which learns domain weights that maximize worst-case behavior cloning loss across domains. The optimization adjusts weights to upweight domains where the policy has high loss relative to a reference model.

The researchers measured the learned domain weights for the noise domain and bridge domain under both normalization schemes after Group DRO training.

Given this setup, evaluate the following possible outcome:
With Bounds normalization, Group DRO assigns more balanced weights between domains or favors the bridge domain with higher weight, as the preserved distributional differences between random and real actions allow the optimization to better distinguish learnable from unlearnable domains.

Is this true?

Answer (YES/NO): NO